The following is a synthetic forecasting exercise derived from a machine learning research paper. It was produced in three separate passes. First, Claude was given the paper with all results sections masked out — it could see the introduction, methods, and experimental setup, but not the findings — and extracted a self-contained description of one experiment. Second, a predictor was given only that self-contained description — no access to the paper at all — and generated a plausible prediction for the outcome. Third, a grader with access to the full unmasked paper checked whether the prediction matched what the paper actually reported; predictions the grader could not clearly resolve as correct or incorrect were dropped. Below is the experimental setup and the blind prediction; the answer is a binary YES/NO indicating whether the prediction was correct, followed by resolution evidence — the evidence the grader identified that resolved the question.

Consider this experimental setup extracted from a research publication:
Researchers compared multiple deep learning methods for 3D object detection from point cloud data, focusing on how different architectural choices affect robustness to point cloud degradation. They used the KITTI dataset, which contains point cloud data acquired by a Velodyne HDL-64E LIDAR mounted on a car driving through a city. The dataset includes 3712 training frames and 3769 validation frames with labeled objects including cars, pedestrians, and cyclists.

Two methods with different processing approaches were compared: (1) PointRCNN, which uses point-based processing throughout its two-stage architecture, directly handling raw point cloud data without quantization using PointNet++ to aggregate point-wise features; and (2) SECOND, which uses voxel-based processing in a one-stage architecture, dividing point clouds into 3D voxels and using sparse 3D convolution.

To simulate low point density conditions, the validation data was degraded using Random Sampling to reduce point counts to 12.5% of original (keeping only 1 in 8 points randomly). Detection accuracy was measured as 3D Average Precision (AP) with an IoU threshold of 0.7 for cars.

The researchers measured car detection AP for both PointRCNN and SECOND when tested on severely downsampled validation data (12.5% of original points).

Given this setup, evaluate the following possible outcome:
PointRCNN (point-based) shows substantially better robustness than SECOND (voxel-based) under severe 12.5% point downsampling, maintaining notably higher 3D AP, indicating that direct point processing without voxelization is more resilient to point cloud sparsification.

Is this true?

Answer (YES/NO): YES